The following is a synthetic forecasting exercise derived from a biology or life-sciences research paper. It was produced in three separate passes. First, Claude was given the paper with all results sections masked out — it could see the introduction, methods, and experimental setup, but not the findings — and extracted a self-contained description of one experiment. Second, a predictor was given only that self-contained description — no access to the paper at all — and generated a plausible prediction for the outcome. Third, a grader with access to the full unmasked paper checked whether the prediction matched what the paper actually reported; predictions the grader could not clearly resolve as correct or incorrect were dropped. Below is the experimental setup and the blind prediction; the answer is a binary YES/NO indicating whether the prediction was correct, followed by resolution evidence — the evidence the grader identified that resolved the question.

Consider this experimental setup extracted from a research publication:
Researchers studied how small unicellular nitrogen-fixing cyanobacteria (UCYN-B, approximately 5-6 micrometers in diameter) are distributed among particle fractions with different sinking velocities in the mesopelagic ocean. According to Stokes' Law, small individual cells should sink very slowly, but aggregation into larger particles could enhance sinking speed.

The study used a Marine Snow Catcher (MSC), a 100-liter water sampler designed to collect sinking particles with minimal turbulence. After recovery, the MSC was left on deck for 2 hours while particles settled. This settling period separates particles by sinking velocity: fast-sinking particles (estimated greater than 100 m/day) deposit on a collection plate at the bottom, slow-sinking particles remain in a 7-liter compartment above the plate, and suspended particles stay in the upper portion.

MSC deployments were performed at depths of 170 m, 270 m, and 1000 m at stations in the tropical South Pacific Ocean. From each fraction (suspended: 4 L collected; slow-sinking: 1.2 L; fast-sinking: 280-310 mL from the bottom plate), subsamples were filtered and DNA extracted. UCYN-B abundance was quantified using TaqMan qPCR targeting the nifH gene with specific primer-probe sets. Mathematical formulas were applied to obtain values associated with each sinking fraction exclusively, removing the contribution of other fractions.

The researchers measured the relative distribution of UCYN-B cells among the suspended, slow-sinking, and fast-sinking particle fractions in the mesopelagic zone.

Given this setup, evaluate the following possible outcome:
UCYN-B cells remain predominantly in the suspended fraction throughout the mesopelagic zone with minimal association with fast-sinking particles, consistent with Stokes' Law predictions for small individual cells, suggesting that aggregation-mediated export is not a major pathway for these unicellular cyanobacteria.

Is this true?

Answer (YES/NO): NO